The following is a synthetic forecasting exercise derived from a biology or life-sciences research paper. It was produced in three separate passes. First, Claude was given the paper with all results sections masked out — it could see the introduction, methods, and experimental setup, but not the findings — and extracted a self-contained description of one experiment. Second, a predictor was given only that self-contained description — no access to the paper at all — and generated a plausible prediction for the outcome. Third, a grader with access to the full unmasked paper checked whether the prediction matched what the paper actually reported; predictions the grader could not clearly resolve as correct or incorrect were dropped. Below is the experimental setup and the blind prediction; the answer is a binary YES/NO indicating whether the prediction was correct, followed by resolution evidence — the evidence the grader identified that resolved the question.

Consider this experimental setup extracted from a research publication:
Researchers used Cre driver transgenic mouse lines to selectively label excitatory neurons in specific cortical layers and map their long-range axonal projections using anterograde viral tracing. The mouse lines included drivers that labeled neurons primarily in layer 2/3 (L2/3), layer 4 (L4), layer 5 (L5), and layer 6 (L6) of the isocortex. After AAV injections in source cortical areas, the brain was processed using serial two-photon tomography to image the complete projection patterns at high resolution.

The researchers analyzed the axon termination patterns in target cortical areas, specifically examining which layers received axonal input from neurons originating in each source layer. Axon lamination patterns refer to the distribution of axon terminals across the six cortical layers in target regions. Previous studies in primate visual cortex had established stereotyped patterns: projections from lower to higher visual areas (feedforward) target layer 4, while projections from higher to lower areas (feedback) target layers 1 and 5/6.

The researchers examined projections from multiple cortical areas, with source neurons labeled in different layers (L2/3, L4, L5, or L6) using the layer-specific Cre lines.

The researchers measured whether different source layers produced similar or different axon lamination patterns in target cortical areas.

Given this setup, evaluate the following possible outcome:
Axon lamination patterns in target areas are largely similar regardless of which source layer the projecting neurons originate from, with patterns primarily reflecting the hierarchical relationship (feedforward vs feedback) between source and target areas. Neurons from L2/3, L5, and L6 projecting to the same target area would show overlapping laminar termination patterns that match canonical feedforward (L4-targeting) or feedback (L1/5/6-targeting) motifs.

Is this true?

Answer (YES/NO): NO